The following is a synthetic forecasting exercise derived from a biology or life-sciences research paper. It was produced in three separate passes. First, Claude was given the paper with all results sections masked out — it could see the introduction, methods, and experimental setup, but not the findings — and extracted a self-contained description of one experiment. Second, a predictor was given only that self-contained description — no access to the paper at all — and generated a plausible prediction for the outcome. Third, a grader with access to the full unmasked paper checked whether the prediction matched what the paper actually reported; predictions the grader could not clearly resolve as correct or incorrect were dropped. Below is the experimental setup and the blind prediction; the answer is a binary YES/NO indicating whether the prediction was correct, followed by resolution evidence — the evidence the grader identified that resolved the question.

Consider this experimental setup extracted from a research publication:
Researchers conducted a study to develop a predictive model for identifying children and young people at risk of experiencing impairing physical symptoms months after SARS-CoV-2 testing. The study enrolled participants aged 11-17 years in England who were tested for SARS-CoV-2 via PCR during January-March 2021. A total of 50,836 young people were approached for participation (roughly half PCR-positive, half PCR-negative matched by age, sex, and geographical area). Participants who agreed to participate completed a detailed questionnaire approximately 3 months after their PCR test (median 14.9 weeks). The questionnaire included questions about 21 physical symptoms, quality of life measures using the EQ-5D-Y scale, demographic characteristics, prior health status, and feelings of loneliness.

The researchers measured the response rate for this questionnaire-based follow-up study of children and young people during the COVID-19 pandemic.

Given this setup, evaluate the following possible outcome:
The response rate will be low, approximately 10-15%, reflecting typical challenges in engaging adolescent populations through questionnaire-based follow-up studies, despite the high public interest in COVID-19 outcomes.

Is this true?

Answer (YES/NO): YES